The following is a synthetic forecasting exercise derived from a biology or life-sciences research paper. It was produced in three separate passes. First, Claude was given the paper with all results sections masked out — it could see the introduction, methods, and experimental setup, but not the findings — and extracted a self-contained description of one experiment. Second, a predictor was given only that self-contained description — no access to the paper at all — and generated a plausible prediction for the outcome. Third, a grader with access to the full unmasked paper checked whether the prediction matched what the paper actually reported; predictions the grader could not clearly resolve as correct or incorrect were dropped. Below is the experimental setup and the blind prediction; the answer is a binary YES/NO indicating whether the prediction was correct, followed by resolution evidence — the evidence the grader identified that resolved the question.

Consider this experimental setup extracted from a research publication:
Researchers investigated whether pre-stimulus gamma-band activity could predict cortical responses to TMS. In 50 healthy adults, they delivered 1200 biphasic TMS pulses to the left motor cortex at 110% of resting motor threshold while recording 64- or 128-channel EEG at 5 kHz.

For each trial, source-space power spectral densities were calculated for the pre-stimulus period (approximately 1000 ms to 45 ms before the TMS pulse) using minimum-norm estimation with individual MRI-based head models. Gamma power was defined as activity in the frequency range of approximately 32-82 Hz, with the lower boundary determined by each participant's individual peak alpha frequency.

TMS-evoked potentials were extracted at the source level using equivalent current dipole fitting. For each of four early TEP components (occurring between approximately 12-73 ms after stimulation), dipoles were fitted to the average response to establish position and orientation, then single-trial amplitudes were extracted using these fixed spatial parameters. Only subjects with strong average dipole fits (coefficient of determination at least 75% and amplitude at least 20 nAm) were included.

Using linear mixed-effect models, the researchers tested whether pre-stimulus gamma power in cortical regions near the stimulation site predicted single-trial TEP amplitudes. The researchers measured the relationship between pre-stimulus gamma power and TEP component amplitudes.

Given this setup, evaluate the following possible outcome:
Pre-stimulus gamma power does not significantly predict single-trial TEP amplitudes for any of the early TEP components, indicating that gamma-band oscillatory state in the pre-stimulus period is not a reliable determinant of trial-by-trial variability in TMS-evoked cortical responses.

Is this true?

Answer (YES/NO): NO